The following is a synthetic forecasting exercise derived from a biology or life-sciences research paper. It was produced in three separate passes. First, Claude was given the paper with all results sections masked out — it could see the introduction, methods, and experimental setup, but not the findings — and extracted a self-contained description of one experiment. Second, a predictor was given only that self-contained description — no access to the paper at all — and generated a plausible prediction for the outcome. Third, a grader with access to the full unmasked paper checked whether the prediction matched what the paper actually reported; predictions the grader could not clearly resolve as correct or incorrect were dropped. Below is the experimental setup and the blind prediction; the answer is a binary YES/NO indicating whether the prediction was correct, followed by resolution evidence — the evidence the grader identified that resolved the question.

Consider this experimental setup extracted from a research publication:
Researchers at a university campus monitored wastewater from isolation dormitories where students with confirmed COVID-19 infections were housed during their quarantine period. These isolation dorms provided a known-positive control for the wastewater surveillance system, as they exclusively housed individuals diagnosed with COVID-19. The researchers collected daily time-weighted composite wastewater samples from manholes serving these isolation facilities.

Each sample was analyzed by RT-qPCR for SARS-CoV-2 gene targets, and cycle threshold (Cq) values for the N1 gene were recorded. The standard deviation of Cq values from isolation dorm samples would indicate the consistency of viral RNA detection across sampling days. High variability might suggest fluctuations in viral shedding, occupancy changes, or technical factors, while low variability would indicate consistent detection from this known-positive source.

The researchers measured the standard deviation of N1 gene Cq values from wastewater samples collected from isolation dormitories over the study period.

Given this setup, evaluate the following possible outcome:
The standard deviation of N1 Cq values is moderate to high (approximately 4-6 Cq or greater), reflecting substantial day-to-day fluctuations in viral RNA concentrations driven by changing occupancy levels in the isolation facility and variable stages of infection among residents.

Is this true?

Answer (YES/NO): NO